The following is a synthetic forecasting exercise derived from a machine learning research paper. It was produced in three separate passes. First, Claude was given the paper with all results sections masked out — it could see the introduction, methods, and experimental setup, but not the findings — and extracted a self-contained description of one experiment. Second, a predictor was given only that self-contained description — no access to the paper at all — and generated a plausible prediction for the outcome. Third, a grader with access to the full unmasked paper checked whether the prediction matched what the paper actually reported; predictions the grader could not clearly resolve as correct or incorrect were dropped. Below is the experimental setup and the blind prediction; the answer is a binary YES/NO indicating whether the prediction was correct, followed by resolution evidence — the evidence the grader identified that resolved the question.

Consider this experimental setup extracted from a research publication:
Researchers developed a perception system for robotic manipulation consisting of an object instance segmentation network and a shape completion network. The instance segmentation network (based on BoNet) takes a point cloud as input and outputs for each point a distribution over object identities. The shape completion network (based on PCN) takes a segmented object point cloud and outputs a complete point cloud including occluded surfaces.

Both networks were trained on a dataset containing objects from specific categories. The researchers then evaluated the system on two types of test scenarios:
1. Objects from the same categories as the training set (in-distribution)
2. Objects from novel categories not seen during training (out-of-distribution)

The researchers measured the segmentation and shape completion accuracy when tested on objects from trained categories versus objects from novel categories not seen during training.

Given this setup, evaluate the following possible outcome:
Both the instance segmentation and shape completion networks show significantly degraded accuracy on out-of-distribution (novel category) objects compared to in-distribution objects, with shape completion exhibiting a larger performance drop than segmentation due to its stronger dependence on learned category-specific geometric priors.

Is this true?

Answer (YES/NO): NO